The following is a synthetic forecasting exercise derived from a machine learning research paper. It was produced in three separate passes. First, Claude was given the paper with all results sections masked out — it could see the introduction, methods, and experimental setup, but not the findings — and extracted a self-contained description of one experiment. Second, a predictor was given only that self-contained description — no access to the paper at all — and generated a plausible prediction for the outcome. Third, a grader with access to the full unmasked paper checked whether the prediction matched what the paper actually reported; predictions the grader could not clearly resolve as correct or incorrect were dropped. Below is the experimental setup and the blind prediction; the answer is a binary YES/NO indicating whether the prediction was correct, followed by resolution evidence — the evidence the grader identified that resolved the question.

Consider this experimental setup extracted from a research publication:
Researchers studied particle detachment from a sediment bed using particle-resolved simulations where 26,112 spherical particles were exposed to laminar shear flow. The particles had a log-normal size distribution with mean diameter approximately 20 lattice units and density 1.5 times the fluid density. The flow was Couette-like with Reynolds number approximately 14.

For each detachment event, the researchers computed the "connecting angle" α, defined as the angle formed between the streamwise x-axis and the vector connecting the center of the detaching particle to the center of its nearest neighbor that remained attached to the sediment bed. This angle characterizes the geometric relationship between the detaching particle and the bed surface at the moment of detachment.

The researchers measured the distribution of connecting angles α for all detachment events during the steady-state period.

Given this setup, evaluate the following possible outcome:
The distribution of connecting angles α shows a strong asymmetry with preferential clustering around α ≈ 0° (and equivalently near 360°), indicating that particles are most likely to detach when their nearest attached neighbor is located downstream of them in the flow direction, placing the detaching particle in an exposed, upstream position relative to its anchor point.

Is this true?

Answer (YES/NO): NO